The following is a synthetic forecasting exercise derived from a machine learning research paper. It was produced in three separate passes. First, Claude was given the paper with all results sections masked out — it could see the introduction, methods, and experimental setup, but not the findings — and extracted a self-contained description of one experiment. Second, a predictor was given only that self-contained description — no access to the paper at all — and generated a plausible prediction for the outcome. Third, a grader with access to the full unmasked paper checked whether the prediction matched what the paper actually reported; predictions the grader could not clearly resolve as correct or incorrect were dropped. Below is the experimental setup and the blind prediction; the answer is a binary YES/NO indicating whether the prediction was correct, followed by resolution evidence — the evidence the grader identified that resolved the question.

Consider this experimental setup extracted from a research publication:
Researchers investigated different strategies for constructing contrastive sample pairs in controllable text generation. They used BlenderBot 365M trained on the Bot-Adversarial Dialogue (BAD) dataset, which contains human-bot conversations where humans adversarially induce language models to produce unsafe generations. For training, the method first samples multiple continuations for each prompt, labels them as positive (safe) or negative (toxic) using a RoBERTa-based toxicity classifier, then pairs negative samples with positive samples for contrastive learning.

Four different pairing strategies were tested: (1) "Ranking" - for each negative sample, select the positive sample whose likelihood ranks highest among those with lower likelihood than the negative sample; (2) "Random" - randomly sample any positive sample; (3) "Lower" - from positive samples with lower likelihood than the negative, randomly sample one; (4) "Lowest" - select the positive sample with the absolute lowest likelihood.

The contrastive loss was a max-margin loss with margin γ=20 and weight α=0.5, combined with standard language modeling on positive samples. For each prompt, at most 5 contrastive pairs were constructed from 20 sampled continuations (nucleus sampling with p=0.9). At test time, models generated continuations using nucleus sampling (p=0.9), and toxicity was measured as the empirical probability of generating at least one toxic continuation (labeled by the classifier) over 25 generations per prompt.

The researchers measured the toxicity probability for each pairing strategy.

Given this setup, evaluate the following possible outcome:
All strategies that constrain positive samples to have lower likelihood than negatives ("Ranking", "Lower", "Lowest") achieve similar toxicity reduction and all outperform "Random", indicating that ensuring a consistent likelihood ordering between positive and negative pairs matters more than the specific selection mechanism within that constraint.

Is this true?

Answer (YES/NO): NO